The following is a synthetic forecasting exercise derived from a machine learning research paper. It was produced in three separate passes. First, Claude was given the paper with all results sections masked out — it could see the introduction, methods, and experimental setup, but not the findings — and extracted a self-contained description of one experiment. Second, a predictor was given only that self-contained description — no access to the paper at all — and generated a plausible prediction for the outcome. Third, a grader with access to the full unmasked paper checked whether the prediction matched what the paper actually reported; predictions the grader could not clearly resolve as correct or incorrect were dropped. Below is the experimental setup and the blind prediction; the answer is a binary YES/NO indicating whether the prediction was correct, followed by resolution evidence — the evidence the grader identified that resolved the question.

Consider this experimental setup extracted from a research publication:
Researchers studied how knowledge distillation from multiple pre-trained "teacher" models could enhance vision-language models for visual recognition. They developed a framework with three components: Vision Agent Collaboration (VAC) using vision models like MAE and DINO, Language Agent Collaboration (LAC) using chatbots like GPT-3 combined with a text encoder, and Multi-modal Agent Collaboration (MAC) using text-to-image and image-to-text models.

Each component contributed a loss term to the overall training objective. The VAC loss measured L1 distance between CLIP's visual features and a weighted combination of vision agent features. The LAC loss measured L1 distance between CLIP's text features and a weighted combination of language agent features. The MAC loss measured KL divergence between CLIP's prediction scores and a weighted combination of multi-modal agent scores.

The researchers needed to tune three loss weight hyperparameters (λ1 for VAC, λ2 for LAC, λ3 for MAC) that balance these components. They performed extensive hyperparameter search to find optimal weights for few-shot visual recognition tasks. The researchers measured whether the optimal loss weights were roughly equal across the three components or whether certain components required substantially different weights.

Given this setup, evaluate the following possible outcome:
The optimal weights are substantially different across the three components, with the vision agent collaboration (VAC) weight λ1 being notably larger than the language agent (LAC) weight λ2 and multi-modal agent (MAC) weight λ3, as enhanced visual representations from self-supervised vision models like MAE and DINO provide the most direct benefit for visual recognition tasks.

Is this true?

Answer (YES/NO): NO